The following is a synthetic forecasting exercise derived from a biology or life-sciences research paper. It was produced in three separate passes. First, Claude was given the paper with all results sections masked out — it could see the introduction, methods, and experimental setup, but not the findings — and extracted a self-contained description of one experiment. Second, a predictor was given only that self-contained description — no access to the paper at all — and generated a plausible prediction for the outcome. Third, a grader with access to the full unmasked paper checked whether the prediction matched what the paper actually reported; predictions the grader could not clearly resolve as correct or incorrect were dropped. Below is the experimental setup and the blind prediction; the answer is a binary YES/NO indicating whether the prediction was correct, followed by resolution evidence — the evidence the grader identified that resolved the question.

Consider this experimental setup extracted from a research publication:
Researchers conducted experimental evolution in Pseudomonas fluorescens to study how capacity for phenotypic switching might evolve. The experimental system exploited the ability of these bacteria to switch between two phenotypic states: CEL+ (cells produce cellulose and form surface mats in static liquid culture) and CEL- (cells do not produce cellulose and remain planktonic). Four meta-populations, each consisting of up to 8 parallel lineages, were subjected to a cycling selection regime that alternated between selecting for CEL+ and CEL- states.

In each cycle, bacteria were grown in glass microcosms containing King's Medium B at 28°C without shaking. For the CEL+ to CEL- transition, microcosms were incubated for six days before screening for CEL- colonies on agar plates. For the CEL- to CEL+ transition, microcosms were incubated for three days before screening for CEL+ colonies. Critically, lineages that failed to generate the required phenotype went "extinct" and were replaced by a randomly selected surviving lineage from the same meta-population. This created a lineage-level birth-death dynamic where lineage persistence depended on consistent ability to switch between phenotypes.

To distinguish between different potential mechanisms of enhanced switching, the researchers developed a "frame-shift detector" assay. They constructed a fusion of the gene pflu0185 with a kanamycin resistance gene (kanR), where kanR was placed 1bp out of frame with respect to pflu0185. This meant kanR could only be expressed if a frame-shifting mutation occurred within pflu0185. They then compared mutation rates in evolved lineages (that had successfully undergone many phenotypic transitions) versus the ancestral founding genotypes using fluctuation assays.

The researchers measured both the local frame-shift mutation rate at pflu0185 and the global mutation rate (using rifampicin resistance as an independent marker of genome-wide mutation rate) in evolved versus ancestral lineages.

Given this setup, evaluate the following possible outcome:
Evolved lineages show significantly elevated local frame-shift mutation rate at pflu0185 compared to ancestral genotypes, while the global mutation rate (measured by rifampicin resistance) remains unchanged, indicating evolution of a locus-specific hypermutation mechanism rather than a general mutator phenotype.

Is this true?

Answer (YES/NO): YES